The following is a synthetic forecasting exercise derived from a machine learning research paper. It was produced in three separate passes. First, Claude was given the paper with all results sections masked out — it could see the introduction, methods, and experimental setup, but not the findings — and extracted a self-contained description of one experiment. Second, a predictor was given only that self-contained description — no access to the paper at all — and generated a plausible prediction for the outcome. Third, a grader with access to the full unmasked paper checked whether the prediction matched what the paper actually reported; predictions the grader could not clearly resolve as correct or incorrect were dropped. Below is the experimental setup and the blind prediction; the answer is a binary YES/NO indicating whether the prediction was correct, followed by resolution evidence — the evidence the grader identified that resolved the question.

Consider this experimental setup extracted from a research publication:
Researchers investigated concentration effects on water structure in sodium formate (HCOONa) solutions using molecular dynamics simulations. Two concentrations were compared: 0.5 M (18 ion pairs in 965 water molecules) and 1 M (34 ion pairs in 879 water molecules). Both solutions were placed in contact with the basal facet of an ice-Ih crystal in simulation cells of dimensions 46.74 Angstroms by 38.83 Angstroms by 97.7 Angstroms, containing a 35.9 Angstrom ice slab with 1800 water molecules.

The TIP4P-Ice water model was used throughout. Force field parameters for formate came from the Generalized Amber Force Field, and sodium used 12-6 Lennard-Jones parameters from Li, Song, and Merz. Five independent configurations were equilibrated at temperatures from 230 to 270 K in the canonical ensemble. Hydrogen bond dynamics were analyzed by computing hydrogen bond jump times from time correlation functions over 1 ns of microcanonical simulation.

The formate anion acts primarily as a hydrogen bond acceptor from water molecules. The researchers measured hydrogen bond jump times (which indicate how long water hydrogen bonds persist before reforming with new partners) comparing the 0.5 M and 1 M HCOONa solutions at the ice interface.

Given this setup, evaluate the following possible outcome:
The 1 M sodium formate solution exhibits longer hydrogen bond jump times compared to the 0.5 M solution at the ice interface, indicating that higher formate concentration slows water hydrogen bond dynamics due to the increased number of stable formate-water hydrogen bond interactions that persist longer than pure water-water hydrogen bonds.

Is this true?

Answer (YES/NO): YES